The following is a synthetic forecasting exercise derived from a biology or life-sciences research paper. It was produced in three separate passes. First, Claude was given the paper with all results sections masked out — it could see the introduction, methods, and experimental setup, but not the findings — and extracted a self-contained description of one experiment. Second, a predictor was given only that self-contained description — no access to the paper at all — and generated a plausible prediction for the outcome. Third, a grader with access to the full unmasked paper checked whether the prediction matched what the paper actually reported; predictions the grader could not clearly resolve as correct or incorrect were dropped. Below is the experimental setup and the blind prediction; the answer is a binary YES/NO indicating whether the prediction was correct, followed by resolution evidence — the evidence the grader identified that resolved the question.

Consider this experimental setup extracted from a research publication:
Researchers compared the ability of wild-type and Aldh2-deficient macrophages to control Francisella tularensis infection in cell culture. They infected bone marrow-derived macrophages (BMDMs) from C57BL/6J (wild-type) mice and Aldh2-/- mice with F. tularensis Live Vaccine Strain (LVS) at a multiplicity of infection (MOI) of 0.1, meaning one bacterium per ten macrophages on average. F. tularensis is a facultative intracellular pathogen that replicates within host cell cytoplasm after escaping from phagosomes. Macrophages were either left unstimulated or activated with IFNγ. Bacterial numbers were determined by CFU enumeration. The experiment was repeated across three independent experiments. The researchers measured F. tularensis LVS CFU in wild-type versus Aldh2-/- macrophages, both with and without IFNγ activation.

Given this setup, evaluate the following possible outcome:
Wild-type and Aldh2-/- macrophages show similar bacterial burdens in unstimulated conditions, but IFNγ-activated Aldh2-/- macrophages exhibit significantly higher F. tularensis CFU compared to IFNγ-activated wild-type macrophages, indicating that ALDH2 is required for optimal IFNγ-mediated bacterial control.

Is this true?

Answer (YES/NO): NO